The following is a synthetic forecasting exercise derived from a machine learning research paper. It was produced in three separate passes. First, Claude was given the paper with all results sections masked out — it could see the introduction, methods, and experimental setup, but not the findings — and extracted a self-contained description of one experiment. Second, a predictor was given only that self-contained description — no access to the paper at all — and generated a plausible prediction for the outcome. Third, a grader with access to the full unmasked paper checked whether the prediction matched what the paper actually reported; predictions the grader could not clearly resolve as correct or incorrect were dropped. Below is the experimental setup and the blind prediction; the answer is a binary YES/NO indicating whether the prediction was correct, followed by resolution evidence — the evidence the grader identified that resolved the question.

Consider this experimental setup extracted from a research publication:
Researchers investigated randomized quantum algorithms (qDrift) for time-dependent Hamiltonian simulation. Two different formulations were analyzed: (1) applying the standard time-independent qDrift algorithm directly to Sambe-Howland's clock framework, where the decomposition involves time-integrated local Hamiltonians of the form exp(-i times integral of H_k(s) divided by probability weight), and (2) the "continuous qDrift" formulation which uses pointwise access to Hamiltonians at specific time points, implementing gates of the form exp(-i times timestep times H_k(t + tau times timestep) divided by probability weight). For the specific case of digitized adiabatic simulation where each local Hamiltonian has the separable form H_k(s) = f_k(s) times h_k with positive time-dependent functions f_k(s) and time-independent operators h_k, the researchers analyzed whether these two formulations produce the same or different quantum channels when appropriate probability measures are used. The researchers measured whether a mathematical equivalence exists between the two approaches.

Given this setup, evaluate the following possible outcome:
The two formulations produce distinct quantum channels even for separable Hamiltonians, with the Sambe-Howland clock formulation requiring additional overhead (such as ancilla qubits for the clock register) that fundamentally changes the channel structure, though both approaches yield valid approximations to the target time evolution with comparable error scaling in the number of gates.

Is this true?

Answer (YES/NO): NO